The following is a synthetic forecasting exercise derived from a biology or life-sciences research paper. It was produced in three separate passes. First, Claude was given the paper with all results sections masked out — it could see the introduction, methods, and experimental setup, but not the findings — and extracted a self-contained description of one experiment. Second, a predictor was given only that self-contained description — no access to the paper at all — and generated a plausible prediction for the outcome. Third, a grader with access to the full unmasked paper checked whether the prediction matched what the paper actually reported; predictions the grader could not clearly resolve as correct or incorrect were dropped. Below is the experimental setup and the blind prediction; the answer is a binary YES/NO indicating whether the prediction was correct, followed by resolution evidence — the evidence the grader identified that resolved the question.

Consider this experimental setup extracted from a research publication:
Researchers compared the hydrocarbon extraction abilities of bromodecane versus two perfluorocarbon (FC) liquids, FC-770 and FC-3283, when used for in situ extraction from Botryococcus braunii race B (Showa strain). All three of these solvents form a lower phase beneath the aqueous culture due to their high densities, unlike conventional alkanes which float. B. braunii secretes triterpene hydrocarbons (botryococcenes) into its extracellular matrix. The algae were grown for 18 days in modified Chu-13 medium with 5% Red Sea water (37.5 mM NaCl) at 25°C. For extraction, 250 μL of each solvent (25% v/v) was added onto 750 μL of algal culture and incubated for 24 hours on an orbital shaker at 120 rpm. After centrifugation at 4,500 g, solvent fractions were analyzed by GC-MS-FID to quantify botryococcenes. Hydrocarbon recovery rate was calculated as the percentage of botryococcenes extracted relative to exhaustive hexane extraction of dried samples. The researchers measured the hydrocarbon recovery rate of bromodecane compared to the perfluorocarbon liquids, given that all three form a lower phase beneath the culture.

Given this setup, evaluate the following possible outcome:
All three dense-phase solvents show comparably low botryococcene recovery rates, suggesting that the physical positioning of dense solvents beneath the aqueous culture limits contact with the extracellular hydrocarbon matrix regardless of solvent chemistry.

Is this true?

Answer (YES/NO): NO